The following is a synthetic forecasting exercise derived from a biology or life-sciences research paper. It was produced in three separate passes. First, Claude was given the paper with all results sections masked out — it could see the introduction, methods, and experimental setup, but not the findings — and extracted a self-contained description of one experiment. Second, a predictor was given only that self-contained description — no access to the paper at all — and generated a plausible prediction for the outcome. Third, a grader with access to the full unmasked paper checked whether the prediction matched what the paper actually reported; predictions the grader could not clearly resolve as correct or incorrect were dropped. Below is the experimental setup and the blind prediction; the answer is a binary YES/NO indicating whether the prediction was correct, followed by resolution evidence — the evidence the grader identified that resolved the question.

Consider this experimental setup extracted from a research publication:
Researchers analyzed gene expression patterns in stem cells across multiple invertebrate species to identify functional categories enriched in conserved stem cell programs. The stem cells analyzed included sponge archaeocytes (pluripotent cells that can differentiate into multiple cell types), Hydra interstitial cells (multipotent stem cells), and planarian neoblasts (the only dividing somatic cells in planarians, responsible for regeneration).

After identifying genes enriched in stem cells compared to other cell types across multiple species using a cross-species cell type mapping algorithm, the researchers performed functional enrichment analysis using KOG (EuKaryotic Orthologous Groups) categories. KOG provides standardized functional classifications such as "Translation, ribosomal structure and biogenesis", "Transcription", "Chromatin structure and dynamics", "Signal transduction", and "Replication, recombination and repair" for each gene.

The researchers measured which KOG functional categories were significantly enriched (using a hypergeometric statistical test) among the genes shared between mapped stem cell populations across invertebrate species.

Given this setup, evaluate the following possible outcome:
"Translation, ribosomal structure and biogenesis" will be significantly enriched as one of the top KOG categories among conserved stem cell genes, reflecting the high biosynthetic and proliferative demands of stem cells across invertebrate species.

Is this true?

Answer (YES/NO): YES